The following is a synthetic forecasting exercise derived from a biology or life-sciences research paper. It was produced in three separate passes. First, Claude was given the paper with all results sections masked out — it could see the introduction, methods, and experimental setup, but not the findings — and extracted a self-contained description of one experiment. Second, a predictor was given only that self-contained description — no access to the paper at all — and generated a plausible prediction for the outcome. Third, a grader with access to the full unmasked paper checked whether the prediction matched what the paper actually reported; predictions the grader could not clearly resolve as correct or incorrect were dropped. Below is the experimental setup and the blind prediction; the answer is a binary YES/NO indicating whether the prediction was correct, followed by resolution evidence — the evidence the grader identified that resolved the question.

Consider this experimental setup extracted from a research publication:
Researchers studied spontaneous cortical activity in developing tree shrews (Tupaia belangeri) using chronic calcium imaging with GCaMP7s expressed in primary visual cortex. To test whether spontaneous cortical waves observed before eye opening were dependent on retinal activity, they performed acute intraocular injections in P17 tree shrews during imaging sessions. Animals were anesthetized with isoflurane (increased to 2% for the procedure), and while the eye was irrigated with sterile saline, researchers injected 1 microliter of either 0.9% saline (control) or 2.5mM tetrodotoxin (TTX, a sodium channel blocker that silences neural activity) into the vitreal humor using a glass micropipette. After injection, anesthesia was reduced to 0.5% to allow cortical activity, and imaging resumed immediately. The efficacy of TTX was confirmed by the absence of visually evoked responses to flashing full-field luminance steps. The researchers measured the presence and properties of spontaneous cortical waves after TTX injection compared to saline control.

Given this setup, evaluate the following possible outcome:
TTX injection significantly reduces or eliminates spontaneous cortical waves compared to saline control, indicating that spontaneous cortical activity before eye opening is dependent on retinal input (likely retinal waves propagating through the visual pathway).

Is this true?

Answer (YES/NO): YES